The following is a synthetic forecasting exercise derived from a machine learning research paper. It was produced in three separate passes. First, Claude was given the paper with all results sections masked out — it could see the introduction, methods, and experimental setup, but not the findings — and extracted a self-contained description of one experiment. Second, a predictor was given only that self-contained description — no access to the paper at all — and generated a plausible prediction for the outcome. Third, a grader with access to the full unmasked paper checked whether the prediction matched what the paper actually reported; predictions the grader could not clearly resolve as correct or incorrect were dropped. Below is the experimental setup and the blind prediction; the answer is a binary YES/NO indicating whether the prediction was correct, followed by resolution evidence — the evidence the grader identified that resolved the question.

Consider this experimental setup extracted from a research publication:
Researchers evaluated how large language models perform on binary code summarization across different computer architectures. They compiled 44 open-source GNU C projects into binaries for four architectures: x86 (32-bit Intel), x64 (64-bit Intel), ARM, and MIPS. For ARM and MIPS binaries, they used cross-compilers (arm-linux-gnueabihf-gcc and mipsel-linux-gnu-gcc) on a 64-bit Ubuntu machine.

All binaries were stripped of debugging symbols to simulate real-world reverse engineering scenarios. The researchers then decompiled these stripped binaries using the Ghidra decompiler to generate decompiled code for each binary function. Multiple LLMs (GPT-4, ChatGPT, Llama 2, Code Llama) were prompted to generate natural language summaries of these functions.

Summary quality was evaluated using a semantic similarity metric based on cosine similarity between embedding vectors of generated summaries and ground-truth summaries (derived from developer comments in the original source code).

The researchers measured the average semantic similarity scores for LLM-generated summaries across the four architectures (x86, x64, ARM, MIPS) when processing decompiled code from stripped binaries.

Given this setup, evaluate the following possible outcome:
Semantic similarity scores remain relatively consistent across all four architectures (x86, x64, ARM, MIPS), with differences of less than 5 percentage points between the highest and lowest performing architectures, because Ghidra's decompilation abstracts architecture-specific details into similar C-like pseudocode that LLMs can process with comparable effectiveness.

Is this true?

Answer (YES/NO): NO